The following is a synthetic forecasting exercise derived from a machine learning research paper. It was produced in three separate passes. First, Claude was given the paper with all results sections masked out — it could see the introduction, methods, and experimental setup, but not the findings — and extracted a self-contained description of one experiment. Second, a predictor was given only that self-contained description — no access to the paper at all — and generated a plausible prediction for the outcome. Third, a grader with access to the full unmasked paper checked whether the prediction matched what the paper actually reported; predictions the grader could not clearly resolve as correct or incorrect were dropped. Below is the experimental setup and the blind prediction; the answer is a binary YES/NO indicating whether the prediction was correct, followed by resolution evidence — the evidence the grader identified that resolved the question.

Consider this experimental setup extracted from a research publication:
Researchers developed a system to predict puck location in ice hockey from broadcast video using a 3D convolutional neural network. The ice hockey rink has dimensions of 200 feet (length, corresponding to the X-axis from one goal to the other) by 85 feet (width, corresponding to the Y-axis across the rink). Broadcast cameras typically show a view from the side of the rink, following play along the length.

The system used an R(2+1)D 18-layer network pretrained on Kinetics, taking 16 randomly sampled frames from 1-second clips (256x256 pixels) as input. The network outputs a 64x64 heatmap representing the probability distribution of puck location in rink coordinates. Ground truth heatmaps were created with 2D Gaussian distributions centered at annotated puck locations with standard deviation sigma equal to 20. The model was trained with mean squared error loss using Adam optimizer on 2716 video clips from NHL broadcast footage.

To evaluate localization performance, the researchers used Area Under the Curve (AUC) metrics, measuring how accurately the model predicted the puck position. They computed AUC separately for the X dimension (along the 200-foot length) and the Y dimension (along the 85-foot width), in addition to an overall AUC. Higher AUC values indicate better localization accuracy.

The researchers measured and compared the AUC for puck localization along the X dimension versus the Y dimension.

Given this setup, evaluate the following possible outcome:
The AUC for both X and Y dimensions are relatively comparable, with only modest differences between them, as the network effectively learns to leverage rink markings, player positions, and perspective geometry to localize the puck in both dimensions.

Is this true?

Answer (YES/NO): NO